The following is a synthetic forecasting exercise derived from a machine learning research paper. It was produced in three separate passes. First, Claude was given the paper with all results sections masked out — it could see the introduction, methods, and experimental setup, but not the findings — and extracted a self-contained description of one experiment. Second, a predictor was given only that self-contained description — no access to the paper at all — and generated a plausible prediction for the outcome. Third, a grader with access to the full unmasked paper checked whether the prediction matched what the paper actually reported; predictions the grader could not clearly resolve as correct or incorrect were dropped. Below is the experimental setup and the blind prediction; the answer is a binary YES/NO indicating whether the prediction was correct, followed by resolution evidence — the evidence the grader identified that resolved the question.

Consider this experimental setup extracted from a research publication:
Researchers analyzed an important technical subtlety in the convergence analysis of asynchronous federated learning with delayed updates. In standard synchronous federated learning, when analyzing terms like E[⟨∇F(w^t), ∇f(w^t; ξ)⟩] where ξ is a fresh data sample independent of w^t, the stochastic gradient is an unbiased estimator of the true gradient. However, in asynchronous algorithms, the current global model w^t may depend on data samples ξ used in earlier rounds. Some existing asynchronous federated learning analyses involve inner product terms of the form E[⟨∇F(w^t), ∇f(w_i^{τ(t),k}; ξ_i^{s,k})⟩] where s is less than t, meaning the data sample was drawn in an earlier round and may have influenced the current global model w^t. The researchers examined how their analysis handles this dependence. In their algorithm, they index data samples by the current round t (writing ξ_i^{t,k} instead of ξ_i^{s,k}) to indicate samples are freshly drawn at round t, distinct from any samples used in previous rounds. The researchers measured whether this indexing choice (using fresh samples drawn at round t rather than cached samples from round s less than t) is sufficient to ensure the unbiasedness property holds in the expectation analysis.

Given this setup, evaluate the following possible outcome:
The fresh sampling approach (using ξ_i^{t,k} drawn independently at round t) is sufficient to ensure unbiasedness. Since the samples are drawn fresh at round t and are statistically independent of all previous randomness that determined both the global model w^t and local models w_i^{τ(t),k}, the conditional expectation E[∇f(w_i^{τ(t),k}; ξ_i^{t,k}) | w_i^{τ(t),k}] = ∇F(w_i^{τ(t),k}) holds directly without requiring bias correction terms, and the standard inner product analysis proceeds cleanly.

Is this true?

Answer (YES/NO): YES